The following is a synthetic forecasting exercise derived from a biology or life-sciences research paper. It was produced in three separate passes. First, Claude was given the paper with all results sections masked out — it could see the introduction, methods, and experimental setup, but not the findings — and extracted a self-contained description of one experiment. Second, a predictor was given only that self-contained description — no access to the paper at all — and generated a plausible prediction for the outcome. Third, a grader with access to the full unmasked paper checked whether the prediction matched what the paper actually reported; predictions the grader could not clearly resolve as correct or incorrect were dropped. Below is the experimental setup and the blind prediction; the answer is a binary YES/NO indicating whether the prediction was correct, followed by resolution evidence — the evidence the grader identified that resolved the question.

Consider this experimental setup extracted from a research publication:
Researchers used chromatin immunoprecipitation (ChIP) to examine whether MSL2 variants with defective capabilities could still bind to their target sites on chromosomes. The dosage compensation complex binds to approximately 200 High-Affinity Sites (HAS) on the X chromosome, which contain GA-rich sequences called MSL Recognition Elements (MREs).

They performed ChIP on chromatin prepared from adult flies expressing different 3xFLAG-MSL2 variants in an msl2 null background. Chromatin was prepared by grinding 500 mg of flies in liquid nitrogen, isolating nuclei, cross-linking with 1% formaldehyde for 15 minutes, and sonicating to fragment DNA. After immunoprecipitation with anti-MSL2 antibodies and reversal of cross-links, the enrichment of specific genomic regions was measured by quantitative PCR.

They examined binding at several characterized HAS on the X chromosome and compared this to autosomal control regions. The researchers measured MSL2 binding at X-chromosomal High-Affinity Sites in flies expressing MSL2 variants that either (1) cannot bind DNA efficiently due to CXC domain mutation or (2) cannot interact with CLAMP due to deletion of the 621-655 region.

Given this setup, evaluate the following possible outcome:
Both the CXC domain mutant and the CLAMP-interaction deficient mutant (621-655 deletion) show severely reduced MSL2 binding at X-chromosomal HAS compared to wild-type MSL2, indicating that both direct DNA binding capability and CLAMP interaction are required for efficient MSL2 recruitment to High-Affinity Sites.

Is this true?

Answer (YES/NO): NO